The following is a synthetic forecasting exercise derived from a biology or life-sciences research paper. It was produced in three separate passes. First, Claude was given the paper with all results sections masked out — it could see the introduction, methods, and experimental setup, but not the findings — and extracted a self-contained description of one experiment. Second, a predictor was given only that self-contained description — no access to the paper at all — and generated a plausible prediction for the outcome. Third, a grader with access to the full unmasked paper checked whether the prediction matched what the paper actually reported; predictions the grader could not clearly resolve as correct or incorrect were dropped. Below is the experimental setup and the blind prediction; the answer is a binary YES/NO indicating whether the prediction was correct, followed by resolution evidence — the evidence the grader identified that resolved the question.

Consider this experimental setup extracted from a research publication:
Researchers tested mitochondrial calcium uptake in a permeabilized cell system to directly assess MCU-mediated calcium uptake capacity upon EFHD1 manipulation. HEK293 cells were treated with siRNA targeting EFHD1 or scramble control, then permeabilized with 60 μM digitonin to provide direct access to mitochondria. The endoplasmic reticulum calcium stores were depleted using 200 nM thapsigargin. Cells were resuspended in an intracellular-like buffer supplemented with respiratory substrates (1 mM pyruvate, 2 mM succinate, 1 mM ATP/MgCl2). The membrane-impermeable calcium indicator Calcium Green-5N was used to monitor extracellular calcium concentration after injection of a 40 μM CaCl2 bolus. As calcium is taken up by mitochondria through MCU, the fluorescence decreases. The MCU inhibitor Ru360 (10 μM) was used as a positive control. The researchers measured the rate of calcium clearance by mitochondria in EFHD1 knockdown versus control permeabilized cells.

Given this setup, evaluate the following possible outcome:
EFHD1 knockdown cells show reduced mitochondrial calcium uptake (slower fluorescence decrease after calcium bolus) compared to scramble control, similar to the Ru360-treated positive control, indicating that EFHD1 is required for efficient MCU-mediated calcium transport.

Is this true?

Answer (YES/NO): NO